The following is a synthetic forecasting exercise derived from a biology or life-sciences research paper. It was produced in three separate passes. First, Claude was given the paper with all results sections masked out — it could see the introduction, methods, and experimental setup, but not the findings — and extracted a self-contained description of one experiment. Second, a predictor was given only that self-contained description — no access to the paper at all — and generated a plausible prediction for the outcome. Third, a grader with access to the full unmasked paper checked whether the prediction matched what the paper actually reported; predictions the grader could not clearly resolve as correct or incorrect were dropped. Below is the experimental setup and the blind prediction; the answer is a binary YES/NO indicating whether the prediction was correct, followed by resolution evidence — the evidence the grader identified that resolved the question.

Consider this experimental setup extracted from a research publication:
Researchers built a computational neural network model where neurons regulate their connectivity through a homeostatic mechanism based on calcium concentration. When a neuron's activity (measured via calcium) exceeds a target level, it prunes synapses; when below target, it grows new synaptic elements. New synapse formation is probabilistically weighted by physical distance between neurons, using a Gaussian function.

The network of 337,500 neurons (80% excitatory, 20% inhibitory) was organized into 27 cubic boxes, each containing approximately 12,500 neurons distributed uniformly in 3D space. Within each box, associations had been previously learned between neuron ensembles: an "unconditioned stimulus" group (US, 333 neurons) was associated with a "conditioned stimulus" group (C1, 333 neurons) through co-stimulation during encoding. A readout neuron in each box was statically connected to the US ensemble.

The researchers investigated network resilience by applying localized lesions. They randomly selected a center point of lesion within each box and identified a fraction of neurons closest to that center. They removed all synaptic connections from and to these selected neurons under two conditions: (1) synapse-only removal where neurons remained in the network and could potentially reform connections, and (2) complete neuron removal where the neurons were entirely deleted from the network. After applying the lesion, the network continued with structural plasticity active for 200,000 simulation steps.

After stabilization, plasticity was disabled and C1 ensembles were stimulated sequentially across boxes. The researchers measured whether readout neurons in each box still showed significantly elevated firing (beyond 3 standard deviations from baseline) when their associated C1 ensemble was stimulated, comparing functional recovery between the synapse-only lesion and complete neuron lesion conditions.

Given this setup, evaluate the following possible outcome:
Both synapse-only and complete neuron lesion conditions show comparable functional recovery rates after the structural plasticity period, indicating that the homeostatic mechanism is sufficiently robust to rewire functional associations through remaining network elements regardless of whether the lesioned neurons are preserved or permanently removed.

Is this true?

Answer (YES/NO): YES